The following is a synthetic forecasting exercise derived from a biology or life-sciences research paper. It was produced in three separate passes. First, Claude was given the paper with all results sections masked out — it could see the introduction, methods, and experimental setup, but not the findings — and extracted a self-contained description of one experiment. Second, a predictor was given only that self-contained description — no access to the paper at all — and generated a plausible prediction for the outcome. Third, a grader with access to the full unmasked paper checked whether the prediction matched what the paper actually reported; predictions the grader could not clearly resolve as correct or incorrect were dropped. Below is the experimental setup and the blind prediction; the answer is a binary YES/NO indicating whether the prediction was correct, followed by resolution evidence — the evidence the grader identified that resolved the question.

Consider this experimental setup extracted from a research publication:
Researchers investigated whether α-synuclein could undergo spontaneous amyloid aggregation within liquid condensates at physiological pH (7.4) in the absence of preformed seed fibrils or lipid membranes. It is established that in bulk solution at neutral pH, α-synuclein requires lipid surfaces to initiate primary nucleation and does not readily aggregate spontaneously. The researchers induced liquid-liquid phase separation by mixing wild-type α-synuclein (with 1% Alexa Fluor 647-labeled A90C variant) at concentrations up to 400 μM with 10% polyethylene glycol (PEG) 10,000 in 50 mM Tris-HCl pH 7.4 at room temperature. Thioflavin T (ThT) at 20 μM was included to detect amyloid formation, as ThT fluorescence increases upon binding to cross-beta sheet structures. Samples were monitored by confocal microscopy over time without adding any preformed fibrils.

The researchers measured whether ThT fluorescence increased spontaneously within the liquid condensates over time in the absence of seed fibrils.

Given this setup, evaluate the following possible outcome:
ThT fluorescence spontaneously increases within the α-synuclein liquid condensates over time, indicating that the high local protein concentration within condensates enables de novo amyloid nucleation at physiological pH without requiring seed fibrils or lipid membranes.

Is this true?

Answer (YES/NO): YES